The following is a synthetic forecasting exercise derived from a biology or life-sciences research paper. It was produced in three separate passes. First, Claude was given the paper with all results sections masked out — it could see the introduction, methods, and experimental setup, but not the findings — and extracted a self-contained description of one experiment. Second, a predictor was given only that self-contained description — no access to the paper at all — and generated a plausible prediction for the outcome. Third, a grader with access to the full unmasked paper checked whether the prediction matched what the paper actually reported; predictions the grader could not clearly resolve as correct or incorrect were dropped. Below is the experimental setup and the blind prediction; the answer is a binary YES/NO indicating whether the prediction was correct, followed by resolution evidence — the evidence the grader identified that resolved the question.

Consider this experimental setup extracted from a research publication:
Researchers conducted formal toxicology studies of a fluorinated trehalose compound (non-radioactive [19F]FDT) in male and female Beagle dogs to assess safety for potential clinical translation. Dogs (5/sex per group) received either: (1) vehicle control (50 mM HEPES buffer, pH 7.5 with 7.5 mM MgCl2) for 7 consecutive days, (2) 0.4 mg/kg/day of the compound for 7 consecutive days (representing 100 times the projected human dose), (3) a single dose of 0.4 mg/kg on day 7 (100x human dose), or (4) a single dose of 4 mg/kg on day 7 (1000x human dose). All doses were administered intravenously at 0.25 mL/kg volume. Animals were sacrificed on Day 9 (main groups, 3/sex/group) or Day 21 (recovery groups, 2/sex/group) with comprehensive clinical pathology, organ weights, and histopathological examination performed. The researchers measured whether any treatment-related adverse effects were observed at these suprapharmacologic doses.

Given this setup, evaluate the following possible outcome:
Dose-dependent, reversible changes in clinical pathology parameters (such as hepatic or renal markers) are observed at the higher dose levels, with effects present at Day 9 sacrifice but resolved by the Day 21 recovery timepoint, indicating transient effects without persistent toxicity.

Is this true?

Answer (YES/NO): NO